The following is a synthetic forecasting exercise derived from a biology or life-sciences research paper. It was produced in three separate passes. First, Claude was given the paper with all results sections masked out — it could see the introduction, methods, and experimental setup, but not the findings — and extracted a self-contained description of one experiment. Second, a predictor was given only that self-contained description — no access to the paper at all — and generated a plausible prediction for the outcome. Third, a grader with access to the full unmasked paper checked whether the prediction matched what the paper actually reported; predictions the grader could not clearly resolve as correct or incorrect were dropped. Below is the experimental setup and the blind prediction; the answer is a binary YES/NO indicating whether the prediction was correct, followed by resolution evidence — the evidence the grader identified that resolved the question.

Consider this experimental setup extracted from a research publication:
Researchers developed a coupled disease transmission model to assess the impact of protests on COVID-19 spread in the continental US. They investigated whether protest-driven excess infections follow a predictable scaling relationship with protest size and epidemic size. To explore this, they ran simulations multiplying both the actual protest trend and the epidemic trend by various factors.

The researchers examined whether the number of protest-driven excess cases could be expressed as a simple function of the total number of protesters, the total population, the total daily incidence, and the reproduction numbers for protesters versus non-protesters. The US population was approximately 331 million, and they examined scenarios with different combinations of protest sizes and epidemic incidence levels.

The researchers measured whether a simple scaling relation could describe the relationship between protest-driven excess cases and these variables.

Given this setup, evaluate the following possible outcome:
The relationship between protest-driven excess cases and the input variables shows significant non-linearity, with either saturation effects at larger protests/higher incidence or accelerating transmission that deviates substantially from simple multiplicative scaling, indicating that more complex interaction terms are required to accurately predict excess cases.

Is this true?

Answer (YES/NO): NO